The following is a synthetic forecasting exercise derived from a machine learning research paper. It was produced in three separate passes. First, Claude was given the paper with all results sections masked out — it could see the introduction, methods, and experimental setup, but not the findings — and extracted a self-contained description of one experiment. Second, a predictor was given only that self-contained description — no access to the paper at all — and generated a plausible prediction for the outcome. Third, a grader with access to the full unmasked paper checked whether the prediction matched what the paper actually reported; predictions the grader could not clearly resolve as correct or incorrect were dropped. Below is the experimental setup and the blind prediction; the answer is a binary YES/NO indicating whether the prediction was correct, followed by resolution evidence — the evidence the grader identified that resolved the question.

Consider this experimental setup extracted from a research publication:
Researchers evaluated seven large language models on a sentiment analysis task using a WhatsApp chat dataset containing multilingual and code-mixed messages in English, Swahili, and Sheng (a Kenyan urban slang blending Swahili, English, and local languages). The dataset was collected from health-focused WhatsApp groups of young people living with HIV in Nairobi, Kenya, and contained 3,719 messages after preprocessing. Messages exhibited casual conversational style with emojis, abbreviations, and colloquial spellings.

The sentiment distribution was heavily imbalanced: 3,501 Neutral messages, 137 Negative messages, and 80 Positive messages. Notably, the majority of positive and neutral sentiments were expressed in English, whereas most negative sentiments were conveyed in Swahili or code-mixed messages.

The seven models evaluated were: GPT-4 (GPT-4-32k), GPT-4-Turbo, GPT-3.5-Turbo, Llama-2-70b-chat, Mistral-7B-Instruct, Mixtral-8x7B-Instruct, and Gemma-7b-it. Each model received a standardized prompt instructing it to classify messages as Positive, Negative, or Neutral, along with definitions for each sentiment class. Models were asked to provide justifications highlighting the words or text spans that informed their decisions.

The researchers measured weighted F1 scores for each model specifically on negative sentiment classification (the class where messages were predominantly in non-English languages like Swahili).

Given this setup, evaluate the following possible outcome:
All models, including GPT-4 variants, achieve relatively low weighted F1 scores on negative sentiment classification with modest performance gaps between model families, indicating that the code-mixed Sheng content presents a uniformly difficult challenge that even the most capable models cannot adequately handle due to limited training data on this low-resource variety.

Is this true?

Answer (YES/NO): NO